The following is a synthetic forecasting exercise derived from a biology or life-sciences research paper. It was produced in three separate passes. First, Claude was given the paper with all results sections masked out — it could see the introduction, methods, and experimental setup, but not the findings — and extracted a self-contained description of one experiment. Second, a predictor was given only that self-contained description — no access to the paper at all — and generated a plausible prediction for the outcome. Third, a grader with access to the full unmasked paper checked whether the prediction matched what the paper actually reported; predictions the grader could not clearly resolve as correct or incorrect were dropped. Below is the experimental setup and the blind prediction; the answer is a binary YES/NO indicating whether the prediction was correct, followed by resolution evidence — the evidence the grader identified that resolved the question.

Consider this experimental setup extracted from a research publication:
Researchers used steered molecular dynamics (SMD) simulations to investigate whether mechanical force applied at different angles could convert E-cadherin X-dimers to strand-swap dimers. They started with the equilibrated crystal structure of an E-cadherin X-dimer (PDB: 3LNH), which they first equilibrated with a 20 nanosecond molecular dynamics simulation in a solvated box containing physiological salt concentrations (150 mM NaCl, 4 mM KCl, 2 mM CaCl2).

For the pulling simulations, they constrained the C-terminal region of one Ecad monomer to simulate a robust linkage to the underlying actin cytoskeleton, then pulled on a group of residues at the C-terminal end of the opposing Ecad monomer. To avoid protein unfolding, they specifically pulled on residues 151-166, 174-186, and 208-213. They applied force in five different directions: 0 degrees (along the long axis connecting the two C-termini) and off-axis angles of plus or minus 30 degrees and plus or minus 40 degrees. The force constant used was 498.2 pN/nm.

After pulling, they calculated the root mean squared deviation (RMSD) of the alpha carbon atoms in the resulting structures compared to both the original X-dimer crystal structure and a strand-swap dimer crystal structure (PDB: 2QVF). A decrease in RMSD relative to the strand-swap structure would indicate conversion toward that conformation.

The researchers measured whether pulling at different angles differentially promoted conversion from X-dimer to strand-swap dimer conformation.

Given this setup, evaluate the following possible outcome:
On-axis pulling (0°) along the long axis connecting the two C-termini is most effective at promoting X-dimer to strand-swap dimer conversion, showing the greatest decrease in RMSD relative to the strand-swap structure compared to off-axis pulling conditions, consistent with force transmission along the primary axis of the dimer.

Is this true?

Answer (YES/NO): NO